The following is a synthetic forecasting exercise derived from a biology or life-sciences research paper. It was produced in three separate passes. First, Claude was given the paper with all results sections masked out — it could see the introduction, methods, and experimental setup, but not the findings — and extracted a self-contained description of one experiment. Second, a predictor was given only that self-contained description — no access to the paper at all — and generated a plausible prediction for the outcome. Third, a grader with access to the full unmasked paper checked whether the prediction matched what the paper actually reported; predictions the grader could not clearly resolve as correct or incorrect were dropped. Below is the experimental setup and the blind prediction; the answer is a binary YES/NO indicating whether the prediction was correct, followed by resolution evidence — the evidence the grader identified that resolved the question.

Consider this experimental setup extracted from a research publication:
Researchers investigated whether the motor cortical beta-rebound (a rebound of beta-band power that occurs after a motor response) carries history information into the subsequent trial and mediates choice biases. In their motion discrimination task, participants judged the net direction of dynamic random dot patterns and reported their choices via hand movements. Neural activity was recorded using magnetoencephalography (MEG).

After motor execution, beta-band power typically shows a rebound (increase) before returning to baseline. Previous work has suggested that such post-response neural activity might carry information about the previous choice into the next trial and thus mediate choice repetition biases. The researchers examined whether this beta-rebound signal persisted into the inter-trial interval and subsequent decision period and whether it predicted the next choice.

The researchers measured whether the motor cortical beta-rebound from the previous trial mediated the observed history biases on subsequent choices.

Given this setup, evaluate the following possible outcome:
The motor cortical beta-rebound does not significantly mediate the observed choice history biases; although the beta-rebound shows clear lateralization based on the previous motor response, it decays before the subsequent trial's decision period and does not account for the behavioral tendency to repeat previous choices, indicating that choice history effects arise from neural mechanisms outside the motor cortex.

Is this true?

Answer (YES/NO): NO